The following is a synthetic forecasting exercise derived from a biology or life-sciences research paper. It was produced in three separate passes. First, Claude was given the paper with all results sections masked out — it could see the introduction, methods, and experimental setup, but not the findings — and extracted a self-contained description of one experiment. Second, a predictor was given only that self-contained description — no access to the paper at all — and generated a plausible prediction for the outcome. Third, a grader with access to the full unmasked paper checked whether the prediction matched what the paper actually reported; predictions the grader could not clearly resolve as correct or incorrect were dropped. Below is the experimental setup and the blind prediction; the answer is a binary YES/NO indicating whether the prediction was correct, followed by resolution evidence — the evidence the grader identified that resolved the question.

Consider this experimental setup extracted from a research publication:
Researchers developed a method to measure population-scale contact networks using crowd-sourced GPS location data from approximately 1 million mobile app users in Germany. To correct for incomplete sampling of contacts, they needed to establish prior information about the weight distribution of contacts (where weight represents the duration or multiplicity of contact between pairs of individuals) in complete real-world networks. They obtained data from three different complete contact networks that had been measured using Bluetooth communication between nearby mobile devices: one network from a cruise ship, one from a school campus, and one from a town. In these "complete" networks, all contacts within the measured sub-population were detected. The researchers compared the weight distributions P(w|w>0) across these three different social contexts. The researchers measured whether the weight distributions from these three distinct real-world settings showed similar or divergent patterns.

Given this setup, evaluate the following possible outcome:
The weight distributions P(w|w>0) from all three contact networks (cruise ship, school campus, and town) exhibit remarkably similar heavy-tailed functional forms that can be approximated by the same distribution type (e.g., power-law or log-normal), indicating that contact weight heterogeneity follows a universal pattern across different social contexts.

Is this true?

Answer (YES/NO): YES